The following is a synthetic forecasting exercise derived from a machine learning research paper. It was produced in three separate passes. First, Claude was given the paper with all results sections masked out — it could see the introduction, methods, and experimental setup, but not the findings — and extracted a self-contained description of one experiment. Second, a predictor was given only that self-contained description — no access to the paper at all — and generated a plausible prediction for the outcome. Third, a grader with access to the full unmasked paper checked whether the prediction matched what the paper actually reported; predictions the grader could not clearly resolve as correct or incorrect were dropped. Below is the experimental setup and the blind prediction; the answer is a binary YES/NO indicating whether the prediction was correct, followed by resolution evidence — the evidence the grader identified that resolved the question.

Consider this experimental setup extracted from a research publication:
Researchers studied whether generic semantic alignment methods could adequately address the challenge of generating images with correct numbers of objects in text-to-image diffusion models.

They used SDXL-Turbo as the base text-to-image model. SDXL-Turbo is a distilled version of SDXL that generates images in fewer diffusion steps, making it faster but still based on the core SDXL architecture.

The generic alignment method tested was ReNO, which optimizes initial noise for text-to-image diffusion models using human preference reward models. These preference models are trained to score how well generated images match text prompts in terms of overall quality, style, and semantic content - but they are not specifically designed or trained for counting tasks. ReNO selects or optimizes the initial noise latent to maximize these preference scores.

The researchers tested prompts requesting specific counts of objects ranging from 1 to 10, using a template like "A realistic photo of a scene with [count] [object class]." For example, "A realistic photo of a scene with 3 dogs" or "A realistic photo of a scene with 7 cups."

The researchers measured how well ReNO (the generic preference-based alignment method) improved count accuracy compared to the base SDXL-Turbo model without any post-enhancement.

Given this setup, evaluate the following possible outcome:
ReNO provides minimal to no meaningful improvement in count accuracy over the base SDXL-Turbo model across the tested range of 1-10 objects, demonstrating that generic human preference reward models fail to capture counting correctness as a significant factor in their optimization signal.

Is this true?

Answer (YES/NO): NO